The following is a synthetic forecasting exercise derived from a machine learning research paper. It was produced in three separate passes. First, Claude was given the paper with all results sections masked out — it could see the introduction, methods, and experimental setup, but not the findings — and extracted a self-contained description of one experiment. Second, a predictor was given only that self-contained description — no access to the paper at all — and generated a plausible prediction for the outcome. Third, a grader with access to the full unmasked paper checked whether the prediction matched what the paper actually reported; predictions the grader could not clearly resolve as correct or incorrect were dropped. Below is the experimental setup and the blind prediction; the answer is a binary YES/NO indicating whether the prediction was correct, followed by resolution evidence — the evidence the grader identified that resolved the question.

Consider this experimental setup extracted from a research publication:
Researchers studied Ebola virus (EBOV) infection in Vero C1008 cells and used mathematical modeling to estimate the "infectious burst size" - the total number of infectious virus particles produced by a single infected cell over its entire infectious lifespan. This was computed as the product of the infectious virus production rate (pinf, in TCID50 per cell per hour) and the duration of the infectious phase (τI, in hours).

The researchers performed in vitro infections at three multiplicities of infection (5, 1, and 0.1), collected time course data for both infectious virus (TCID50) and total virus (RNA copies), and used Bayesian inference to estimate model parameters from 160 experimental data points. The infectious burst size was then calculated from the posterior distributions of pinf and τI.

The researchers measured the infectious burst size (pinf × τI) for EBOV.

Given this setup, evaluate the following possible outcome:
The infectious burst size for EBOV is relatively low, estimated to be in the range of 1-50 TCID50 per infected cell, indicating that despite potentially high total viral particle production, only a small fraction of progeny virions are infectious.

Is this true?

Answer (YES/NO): NO